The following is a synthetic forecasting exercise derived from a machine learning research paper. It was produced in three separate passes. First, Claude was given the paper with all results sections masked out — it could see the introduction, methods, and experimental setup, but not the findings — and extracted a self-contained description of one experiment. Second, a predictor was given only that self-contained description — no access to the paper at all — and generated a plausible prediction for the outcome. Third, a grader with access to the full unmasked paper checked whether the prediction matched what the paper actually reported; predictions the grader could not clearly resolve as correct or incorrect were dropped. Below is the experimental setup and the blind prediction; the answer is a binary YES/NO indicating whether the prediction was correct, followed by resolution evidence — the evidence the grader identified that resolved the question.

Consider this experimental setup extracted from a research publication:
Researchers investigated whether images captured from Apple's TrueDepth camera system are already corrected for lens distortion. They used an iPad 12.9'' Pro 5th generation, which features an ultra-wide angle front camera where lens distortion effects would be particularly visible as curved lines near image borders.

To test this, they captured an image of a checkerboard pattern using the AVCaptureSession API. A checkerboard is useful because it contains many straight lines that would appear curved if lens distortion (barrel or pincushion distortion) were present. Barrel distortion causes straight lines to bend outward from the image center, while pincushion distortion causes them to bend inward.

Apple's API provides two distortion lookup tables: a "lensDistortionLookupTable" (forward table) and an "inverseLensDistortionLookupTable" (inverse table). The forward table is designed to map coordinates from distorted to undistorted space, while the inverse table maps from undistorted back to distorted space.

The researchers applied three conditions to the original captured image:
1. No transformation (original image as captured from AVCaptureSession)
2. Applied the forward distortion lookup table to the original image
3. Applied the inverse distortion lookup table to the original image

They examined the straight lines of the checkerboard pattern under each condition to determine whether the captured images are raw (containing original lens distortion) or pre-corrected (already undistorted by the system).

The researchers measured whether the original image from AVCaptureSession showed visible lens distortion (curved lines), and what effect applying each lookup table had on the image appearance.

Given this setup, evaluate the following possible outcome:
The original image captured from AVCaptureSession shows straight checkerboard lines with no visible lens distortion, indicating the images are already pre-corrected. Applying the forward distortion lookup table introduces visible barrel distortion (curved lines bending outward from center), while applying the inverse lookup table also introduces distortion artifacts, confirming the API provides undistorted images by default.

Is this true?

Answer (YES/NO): NO